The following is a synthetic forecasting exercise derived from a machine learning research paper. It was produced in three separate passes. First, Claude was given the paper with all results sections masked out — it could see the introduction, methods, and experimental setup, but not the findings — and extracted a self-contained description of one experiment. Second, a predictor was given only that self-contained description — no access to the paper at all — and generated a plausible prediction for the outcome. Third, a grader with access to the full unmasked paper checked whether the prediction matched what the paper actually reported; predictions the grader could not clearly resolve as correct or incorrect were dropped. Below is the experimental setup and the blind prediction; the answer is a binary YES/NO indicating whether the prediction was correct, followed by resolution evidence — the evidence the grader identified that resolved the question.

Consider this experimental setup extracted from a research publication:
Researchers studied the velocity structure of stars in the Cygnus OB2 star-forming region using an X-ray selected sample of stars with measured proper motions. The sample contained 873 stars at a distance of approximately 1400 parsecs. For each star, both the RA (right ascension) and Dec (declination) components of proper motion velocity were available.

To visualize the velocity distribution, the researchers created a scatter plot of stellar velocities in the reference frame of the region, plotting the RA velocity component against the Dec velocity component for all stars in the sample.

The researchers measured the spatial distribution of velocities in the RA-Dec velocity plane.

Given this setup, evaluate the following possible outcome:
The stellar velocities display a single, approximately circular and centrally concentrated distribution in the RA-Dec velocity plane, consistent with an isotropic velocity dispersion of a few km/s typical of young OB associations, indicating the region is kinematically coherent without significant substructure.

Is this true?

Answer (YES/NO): NO